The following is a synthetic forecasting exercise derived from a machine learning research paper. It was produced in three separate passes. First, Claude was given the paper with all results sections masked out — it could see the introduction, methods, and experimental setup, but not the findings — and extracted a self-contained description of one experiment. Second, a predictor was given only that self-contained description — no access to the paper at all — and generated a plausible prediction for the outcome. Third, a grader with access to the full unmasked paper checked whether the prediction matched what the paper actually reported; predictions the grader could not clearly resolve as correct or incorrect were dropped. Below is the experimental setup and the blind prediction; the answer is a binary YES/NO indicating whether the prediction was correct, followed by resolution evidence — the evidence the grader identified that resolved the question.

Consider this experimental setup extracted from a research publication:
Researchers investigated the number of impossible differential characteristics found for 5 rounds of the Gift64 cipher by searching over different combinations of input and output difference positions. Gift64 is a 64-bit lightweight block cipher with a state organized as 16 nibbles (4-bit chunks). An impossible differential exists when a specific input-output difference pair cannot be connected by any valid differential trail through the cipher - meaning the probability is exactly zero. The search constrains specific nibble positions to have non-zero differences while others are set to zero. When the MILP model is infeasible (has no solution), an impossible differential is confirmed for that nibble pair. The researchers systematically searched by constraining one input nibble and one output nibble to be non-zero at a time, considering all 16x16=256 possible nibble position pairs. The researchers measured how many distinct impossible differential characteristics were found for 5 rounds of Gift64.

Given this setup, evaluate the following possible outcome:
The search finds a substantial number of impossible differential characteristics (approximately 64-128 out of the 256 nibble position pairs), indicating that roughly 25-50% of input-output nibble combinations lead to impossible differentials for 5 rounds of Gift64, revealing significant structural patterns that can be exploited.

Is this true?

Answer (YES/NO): NO